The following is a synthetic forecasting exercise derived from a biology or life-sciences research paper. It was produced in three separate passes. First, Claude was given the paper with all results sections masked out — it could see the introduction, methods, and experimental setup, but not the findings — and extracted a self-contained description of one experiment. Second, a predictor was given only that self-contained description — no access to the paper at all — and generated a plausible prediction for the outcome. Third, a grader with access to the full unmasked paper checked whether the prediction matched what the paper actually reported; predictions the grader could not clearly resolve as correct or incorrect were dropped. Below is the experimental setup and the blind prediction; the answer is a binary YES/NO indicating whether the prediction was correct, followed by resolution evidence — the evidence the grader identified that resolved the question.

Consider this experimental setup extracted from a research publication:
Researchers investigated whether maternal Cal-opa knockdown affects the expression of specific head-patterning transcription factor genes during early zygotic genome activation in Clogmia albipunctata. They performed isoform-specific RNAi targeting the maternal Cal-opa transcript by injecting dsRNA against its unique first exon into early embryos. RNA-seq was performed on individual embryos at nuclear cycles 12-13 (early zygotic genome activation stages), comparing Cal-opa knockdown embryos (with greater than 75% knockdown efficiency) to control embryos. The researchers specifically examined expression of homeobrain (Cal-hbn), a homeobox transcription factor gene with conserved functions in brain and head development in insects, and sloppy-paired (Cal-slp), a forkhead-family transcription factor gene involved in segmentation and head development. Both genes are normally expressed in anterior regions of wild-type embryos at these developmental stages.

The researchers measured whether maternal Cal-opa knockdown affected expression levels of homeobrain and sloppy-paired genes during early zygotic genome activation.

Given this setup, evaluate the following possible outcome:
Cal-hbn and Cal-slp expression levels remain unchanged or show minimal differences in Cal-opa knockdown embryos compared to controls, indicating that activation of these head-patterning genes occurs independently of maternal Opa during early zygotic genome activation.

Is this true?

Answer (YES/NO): NO